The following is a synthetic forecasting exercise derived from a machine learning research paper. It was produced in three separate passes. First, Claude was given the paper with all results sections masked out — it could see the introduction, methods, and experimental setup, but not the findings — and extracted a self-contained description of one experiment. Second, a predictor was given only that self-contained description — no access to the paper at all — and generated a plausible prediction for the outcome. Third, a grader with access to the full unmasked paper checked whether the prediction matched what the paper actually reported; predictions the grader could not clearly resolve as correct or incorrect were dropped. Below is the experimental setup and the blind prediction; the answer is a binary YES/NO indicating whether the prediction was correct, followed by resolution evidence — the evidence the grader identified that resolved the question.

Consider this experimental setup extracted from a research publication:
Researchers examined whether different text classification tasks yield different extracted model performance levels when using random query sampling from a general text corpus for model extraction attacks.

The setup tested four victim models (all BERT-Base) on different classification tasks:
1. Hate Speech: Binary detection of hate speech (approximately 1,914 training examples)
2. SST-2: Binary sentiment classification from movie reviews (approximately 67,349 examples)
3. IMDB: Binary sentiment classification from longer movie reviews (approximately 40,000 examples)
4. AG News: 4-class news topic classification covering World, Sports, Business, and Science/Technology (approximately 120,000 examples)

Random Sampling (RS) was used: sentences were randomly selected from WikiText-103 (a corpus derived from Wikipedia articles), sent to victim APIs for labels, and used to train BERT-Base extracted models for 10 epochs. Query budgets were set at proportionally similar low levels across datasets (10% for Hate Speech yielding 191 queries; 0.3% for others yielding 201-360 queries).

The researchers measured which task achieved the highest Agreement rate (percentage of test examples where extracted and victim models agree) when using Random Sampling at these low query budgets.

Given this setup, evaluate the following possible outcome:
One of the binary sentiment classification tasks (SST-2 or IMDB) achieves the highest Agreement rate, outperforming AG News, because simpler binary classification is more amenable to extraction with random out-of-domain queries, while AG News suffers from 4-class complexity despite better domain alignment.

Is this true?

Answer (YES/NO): NO